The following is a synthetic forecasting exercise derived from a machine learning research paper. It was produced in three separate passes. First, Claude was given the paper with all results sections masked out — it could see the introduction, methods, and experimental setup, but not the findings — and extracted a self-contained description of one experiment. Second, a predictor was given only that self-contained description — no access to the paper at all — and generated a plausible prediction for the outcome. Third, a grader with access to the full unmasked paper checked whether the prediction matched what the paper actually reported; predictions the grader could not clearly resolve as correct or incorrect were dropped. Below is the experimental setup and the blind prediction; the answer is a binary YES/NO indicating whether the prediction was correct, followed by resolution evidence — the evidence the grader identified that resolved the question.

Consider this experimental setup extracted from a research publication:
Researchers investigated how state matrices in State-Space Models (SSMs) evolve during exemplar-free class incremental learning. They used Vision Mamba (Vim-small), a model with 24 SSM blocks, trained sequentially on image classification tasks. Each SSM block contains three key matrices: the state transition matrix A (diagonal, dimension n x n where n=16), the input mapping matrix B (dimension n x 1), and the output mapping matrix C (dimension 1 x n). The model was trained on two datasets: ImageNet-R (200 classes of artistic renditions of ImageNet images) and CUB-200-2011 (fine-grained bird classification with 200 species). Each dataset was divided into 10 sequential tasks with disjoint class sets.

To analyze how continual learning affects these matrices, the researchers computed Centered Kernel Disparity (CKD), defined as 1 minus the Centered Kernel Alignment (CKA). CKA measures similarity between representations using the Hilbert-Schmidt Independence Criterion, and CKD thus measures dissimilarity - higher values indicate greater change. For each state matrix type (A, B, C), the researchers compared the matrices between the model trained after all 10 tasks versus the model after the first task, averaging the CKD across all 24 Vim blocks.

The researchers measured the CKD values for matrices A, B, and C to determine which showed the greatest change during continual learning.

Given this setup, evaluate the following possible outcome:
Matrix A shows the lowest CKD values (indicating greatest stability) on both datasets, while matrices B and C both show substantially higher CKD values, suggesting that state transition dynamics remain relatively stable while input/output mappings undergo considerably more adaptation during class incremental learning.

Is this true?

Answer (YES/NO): NO